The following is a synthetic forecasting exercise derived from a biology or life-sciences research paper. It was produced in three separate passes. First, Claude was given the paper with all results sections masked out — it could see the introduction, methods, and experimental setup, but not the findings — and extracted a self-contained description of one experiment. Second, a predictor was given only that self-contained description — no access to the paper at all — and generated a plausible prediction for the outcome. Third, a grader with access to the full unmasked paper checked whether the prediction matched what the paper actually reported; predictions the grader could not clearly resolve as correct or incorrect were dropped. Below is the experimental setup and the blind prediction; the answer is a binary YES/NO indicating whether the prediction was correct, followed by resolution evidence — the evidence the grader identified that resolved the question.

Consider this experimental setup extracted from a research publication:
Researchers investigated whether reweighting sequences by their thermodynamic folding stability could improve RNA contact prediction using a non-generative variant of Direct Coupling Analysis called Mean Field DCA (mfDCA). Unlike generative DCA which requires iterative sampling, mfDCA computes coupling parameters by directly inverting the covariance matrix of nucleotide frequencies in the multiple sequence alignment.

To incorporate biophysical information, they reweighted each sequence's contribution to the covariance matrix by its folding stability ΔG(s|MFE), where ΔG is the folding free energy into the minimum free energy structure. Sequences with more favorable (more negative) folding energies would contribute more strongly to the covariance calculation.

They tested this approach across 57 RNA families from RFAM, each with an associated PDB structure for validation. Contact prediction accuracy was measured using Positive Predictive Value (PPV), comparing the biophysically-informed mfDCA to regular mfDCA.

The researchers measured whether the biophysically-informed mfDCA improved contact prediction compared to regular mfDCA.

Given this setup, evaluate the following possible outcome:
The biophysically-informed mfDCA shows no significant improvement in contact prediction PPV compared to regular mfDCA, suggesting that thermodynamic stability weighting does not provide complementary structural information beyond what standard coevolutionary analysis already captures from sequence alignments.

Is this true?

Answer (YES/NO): YES